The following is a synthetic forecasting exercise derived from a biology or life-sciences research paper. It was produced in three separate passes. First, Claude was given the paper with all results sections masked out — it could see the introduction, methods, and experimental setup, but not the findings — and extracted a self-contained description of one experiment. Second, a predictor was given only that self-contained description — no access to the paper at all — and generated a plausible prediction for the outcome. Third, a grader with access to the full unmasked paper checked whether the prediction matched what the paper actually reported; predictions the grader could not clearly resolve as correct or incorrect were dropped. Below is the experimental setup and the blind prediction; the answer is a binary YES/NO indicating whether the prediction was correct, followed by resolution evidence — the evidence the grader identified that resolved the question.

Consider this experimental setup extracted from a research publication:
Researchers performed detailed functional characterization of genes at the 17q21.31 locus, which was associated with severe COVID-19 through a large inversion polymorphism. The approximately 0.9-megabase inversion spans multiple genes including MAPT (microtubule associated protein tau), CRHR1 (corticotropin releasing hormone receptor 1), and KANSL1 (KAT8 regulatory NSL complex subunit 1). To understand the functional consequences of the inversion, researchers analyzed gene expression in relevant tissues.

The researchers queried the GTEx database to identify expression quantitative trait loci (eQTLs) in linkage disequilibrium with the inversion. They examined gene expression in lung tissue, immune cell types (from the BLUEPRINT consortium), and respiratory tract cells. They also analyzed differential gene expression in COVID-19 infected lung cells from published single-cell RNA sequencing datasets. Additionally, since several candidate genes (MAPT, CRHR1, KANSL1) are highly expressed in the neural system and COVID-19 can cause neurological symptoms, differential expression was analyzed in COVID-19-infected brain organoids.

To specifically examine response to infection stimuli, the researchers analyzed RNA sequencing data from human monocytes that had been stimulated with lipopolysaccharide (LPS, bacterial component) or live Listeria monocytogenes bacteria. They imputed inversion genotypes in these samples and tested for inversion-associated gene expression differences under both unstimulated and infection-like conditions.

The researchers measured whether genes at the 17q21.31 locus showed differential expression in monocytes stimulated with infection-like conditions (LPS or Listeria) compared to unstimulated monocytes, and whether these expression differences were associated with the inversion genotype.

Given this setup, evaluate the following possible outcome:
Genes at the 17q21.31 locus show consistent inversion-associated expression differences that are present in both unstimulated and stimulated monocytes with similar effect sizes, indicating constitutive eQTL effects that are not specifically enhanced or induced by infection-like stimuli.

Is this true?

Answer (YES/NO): NO